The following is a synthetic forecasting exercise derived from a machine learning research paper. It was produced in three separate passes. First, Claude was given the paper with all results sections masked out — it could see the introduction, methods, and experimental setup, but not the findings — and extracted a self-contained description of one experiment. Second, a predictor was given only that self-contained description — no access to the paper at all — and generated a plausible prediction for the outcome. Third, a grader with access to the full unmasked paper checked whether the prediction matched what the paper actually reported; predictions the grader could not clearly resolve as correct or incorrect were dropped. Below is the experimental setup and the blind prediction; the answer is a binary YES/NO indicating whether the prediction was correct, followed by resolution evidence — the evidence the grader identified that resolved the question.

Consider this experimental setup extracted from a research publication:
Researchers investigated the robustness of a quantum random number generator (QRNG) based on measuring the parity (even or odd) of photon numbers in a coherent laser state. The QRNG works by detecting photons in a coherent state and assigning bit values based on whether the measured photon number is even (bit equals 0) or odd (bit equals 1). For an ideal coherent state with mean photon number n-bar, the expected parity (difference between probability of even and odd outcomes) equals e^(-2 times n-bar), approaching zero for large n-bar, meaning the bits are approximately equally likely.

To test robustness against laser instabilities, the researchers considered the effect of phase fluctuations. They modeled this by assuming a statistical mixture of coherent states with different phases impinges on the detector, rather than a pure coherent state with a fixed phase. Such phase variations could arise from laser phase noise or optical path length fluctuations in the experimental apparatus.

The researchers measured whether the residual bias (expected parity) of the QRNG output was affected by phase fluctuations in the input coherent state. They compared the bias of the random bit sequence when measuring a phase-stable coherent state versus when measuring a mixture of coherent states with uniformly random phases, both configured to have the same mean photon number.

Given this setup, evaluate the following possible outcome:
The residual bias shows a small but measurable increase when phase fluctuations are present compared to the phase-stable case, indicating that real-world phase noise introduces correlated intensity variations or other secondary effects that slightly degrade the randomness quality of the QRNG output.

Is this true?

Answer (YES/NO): NO